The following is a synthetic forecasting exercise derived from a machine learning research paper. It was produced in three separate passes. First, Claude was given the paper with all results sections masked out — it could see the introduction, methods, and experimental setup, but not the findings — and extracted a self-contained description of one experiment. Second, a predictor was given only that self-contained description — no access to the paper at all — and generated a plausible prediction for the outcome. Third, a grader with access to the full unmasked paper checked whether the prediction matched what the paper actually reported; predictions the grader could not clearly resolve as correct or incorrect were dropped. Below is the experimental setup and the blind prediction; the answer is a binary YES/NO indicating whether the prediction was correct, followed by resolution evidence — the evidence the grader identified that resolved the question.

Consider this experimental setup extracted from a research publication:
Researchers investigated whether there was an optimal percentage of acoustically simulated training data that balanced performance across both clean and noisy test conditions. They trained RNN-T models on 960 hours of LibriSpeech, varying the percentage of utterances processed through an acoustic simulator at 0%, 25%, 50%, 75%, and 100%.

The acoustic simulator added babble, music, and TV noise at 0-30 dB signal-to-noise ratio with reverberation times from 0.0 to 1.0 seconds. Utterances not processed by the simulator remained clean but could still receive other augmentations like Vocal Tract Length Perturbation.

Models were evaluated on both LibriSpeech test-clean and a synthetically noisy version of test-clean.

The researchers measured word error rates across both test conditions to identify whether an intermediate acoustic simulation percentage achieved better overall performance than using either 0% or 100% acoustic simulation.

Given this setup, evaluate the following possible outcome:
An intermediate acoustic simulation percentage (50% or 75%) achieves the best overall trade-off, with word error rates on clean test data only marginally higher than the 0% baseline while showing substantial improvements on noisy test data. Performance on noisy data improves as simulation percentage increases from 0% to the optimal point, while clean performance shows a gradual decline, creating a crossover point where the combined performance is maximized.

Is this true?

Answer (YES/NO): NO